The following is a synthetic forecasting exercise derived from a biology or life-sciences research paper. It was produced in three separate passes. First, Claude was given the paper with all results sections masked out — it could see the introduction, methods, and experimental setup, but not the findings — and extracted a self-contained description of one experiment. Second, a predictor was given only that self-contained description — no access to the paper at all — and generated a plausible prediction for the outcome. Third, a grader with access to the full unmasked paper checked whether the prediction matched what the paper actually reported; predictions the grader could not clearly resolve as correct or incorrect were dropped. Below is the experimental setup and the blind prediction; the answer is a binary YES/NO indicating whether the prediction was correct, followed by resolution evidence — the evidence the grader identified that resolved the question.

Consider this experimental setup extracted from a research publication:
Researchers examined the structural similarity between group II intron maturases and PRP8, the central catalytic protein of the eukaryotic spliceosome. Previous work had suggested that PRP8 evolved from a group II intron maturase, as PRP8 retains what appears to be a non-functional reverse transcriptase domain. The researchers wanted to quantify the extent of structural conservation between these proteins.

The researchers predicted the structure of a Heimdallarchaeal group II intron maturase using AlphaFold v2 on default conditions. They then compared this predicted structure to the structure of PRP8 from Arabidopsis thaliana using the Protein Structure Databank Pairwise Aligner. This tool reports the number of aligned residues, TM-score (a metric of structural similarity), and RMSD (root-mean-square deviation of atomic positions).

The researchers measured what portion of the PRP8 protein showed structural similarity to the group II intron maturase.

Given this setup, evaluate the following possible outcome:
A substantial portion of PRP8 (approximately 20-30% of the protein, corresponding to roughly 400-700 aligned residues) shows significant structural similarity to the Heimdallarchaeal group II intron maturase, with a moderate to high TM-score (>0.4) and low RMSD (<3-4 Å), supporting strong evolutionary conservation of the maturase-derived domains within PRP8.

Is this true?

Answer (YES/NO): NO